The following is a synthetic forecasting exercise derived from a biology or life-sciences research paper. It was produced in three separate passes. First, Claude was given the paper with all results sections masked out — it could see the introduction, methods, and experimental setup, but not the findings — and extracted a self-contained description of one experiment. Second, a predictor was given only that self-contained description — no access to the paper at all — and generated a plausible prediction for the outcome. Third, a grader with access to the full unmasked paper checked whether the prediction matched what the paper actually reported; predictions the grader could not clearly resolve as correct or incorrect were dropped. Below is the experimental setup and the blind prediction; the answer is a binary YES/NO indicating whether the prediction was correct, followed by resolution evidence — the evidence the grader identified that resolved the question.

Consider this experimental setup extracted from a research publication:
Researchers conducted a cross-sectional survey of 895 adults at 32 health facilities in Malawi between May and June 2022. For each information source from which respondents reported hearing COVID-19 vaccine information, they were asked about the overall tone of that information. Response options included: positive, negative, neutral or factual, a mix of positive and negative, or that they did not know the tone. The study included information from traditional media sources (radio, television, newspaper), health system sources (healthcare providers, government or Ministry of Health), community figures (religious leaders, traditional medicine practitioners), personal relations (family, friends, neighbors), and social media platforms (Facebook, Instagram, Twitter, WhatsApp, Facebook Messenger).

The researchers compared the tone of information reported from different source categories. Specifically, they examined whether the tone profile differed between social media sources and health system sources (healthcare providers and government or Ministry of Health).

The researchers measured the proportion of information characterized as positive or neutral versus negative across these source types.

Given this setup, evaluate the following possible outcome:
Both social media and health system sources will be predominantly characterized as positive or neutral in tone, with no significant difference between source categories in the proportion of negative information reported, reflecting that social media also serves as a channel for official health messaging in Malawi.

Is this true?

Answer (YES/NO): NO